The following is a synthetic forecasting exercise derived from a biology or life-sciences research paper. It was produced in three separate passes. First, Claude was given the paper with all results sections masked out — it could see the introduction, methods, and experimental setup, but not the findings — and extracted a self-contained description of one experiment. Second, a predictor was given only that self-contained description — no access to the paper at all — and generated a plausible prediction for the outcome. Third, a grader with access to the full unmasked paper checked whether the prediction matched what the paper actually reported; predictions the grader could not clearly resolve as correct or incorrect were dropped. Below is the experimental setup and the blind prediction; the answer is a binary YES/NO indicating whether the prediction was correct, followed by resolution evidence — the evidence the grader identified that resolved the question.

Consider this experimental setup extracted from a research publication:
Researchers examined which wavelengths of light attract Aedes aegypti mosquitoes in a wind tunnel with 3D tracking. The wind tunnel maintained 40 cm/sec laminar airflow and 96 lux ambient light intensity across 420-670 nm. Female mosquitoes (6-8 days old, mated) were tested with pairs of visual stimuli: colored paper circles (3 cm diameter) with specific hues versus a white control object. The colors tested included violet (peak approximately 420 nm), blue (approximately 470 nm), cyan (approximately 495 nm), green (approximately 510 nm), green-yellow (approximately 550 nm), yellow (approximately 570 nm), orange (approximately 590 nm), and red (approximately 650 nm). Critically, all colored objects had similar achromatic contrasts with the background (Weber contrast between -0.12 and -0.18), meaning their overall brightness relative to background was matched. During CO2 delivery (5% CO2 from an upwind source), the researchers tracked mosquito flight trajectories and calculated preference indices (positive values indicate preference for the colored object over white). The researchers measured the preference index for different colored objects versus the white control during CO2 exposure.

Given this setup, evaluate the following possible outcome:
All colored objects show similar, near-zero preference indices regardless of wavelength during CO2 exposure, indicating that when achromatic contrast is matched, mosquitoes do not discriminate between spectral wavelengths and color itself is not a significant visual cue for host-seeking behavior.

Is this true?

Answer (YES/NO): NO